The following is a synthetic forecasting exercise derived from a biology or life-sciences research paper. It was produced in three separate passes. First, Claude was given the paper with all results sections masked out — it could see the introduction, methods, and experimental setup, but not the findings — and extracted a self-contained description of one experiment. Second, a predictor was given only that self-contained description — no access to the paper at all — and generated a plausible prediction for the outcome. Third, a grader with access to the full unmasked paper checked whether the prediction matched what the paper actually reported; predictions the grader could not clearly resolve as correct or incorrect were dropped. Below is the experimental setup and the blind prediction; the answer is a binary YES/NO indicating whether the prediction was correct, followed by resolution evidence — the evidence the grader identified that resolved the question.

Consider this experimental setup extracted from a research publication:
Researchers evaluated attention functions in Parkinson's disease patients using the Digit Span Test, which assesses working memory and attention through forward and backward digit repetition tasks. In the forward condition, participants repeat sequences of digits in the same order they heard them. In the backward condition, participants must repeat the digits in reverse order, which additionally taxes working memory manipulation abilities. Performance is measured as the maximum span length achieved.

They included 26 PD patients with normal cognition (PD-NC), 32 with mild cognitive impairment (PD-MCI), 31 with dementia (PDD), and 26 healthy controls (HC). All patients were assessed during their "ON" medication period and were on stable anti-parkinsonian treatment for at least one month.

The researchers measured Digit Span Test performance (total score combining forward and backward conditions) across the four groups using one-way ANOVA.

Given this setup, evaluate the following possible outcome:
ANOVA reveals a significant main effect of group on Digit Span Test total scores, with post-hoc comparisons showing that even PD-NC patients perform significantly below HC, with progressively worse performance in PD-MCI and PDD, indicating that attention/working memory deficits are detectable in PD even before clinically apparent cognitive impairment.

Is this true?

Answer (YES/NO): YES